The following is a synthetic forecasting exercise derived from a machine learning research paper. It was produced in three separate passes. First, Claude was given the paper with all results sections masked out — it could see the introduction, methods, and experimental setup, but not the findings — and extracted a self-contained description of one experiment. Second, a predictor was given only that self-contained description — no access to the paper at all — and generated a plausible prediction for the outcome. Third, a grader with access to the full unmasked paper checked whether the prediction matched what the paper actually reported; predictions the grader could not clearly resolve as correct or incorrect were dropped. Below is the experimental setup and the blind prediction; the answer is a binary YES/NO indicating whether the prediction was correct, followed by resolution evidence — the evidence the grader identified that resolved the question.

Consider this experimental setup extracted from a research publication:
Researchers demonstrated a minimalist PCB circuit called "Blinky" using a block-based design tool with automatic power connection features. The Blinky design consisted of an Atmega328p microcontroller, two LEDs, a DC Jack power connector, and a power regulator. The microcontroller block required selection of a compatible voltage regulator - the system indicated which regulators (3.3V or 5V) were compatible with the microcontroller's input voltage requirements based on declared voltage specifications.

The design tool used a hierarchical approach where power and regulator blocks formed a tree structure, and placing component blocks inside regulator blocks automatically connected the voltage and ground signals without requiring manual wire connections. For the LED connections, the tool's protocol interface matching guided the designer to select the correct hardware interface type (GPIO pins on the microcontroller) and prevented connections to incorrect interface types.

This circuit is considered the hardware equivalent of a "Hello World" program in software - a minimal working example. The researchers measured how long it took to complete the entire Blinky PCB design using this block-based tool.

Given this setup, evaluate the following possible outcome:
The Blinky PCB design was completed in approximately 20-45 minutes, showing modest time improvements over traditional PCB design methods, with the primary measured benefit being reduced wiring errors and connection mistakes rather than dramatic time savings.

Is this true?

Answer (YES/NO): NO